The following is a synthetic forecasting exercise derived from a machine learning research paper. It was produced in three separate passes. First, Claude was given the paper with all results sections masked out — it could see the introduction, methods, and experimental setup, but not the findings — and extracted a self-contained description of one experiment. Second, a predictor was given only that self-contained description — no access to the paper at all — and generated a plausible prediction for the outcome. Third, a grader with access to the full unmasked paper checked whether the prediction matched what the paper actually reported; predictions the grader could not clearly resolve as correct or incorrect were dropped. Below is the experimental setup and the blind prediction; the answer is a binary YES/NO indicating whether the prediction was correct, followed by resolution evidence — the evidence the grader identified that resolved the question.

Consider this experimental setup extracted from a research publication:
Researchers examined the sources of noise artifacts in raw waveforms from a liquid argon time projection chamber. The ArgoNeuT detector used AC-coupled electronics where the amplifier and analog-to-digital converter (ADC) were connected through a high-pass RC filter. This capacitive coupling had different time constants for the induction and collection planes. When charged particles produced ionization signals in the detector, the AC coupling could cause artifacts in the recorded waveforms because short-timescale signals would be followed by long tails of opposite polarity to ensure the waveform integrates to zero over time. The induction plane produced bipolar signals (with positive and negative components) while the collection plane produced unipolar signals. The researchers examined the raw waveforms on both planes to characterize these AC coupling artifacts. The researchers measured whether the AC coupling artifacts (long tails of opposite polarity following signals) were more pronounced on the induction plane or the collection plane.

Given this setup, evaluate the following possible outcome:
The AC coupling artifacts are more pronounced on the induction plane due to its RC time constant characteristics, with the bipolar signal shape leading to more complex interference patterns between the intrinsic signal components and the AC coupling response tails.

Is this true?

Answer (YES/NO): NO